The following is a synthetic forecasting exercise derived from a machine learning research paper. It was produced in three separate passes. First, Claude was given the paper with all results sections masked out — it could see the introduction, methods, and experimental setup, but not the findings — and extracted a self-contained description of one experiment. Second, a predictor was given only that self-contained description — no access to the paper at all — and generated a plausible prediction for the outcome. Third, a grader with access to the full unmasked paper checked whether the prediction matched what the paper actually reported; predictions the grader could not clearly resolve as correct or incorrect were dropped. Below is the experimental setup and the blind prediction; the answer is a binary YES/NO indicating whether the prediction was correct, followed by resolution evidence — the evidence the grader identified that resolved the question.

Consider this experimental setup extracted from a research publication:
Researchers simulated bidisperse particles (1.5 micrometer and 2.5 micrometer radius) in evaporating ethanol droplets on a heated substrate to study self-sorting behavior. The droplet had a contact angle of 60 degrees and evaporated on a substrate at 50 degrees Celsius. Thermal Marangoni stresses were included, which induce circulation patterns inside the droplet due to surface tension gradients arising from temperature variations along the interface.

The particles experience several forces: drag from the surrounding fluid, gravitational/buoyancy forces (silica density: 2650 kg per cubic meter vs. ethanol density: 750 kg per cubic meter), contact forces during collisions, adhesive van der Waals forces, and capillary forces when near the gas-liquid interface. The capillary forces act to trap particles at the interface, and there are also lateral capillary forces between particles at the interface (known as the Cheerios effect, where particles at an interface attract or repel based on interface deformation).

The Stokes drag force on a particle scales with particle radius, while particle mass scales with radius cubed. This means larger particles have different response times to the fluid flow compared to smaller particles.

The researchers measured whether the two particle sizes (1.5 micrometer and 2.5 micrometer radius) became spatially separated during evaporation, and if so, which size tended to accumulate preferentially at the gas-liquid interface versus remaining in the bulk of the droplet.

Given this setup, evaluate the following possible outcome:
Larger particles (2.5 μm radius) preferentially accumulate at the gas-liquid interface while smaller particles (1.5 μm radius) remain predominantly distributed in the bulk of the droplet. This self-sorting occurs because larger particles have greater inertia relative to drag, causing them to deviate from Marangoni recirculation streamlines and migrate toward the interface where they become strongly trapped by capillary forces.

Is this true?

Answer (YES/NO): NO